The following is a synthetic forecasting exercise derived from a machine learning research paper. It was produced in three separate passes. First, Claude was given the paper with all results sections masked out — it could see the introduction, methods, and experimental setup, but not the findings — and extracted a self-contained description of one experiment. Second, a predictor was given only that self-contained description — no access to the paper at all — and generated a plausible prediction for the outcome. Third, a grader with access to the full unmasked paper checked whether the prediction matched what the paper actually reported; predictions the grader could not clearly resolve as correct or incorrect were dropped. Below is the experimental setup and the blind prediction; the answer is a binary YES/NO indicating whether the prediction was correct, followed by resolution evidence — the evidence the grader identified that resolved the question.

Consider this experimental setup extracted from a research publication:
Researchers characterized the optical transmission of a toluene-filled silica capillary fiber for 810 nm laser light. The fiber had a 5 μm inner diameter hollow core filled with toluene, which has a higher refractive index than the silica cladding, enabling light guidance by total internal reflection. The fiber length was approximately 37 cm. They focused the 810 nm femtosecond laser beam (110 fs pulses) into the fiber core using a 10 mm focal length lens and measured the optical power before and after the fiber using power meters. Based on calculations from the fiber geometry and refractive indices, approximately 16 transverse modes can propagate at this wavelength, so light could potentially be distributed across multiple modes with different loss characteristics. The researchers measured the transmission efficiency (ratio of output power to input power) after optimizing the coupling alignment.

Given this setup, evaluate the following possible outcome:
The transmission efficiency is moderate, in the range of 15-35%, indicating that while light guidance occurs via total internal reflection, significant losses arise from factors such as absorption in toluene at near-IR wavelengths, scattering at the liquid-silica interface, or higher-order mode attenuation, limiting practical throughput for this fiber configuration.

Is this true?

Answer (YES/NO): NO